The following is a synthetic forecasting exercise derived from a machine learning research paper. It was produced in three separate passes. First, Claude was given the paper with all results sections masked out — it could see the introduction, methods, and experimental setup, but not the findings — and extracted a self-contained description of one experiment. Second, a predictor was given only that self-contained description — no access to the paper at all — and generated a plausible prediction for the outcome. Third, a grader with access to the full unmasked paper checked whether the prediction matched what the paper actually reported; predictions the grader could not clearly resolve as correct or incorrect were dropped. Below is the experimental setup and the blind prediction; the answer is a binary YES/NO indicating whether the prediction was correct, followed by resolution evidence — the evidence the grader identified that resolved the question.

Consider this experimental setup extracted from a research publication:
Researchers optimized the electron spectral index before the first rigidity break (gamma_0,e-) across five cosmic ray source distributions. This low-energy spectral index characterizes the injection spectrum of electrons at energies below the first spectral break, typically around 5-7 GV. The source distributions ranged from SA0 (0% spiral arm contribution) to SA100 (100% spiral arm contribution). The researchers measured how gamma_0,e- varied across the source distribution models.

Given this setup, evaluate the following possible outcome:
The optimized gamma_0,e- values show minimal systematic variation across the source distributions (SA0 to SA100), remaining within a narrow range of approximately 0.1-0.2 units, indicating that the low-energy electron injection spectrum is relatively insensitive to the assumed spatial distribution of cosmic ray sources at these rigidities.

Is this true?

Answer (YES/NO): NO